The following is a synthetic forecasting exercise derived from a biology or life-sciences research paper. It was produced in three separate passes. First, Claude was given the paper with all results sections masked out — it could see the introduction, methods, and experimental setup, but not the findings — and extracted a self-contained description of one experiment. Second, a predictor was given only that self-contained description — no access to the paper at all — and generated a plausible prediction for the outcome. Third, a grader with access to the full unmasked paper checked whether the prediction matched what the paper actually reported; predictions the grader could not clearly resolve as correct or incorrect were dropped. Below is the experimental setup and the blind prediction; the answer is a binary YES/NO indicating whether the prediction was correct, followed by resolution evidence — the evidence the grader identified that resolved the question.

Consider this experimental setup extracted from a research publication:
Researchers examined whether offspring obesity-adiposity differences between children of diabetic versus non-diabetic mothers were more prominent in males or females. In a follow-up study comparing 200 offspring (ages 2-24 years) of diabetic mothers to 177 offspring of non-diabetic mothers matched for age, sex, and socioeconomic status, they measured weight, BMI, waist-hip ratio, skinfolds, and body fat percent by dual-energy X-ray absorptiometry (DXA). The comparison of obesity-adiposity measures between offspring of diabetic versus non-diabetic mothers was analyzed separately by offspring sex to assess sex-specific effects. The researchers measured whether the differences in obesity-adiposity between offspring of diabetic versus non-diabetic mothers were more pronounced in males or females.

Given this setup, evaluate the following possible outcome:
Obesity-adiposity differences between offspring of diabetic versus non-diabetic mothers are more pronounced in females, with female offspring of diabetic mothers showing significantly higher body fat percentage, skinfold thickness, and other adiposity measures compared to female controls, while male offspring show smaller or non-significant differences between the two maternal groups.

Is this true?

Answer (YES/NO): NO